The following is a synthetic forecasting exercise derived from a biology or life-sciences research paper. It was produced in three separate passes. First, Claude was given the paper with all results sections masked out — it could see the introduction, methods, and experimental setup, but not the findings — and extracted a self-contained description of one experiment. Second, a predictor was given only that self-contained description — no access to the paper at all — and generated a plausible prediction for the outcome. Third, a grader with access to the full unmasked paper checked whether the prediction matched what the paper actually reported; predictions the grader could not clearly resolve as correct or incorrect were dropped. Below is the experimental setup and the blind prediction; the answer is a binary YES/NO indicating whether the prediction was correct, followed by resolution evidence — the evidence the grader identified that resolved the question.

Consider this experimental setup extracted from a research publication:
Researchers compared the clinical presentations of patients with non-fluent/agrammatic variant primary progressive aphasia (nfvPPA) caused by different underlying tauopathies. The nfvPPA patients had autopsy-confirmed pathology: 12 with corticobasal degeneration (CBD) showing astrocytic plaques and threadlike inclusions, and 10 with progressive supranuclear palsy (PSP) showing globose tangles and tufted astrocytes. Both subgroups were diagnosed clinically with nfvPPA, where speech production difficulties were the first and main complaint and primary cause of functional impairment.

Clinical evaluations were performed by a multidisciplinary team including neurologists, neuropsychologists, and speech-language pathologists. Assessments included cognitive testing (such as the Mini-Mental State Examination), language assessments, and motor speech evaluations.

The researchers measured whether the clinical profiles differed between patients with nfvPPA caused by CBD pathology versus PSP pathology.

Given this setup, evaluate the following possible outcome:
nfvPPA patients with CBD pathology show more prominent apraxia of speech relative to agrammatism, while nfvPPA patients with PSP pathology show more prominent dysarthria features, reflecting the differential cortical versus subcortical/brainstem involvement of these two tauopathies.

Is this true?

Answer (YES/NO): NO